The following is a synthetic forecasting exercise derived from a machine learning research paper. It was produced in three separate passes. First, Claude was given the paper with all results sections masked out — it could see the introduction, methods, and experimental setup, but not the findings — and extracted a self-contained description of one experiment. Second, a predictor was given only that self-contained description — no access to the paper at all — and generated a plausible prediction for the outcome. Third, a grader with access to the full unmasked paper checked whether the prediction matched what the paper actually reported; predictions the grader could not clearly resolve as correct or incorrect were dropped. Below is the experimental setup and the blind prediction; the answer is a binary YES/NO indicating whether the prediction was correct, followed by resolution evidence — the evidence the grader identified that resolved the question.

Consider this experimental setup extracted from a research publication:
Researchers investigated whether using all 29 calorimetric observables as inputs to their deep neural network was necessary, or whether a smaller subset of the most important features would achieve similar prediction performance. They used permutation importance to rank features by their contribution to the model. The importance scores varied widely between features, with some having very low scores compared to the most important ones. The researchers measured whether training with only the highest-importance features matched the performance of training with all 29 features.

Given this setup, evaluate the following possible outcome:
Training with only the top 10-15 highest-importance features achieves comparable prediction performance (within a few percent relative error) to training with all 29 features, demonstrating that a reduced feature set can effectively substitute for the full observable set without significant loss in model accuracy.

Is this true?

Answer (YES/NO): NO